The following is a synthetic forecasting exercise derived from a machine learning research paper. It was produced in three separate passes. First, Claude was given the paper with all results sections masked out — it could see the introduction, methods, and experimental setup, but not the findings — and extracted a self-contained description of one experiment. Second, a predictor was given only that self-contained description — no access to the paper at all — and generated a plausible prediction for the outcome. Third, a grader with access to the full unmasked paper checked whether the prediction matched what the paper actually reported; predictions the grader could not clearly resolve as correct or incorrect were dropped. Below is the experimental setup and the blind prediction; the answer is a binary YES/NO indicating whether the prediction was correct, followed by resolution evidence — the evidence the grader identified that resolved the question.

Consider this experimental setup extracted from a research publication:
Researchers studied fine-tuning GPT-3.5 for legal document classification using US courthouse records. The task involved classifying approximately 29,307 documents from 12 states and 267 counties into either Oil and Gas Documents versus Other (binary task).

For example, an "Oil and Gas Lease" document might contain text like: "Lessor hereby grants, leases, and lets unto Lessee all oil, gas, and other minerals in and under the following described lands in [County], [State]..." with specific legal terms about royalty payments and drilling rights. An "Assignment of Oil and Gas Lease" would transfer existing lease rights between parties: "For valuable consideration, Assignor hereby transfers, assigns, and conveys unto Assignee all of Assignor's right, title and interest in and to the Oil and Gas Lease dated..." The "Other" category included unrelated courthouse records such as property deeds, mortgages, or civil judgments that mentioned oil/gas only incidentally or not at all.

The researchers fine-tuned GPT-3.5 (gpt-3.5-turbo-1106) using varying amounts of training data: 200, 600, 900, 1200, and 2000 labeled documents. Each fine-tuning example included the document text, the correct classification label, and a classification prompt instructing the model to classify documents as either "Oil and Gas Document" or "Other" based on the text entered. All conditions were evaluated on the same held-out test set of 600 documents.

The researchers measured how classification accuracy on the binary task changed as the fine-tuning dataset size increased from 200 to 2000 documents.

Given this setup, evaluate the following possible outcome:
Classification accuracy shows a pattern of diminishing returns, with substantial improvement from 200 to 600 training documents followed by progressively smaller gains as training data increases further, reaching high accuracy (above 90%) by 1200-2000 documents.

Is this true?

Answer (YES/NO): NO